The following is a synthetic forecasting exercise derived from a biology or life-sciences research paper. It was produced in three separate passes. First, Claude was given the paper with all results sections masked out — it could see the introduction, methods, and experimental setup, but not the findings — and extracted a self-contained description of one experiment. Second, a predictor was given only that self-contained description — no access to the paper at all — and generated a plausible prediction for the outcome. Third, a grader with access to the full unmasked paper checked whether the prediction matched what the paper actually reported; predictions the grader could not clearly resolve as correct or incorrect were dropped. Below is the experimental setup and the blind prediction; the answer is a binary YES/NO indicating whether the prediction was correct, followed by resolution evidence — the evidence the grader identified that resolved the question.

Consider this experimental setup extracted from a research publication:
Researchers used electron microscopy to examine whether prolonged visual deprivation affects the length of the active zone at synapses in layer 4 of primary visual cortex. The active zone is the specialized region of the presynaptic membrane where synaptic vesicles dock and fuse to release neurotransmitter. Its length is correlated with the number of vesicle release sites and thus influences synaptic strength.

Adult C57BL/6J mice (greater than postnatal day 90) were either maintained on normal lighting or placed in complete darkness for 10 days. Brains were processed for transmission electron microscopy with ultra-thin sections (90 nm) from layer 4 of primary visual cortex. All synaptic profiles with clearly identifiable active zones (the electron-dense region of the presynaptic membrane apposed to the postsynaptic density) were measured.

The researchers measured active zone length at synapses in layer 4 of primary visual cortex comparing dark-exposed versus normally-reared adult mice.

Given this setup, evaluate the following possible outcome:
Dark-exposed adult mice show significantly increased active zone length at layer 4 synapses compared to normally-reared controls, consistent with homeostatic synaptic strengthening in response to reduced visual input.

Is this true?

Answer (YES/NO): NO